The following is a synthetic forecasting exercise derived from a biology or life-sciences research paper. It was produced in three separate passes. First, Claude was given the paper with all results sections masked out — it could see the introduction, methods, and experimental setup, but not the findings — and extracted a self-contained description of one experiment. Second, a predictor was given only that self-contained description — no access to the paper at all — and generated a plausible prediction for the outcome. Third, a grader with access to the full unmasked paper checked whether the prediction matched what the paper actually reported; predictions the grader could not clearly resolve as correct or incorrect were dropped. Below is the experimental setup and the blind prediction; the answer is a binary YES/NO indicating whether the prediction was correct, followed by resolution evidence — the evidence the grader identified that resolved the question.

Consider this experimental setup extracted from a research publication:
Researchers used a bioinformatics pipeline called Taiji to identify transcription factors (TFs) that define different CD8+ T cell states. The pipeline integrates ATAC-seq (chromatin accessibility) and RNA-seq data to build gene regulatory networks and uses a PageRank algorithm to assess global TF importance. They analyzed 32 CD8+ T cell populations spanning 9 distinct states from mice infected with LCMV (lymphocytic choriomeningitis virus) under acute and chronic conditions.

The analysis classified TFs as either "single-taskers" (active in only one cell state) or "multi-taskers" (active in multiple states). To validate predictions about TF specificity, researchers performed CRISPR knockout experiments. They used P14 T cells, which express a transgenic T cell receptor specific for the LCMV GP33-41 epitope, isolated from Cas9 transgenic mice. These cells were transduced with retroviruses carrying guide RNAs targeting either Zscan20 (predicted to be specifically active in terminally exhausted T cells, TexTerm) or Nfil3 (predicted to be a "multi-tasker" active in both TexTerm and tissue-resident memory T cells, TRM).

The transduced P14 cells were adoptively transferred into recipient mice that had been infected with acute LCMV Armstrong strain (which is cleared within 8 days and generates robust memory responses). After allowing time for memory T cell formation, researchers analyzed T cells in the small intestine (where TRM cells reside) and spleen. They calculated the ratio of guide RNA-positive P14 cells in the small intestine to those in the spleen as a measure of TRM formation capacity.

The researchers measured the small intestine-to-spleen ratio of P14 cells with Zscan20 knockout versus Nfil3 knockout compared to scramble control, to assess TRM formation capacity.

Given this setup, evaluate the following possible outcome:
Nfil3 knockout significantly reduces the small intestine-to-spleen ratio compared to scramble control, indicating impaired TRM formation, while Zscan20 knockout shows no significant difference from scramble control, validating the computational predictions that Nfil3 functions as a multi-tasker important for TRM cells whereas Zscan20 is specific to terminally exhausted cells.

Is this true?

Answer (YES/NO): YES